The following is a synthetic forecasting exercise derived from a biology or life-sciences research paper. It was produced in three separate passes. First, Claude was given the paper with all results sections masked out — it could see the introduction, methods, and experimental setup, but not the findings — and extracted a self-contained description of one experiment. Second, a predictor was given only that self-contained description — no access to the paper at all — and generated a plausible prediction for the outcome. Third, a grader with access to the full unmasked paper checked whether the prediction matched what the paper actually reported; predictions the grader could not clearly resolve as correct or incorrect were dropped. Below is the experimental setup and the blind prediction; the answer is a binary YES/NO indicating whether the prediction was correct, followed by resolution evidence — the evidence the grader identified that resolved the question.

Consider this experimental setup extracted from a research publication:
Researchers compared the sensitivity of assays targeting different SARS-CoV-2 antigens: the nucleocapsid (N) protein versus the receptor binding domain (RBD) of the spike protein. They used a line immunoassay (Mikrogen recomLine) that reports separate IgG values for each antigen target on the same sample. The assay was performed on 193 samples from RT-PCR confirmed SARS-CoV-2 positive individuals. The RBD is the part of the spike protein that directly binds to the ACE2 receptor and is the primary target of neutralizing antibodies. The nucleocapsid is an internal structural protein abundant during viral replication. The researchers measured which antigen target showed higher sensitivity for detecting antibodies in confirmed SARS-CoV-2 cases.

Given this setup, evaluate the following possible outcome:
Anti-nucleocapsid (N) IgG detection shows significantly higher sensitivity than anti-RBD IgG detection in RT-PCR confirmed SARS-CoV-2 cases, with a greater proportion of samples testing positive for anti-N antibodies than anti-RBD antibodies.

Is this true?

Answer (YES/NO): NO